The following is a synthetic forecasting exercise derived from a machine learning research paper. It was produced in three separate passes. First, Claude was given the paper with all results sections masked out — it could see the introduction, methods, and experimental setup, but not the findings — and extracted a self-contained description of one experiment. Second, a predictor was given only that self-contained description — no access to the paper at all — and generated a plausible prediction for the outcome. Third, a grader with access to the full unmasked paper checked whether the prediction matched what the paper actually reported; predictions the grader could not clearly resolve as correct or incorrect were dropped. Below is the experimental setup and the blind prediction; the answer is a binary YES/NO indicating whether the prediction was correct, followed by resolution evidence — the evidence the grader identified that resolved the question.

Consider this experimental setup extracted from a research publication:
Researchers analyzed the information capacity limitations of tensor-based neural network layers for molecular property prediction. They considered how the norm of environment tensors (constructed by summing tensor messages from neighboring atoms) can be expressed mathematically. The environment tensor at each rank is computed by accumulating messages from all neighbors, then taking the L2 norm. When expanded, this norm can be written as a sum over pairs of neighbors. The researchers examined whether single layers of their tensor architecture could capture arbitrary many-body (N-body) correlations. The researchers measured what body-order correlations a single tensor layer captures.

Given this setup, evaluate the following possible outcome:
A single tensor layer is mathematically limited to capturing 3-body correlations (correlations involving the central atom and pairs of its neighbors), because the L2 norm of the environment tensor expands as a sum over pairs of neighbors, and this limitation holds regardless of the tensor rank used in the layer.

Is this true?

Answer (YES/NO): YES